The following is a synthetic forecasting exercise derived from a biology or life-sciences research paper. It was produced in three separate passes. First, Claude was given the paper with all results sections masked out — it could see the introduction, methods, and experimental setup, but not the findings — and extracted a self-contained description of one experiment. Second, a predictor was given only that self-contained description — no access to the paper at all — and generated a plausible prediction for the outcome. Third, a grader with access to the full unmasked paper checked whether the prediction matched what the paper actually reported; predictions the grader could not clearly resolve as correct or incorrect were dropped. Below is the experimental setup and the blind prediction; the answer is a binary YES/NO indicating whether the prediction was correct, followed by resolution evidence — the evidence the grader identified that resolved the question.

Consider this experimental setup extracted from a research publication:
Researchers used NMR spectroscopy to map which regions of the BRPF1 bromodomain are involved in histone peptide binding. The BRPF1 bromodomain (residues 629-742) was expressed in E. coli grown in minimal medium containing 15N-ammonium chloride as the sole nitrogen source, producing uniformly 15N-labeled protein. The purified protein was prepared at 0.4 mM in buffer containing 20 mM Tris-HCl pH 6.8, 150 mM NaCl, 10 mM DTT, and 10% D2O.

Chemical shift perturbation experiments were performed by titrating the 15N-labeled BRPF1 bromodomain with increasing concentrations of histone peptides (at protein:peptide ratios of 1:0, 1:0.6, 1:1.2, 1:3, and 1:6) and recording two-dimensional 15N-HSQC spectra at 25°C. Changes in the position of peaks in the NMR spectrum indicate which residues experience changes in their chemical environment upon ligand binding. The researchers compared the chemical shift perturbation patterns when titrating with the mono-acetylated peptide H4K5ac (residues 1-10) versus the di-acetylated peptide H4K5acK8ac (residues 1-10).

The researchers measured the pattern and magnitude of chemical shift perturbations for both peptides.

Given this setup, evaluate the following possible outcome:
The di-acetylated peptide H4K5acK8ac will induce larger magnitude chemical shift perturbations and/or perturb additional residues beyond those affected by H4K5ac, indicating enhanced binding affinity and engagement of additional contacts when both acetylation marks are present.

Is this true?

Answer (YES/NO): NO